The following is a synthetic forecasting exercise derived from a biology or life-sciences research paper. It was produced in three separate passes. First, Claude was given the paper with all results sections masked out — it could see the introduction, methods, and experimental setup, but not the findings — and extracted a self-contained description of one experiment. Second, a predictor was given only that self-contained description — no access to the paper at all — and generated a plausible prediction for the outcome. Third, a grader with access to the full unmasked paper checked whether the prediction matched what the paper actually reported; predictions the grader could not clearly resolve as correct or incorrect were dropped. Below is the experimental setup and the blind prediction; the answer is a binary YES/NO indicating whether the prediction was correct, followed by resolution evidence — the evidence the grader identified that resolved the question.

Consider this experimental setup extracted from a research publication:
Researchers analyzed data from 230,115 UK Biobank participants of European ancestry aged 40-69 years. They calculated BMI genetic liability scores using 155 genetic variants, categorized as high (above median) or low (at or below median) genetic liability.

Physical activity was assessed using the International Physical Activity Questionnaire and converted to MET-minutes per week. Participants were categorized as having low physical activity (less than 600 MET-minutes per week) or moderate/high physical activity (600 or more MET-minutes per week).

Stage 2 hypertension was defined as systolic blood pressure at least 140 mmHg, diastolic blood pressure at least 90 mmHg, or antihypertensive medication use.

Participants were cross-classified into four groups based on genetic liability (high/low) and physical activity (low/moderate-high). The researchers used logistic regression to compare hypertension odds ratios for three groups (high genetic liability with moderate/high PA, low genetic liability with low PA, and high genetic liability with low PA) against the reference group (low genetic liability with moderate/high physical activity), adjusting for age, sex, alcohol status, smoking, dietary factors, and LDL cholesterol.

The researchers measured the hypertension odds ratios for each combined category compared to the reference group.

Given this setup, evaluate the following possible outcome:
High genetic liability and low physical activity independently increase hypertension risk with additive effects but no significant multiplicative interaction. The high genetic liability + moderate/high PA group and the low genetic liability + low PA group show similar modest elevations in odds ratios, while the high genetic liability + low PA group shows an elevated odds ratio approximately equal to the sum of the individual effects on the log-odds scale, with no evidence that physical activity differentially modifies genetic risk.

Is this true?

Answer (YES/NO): NO